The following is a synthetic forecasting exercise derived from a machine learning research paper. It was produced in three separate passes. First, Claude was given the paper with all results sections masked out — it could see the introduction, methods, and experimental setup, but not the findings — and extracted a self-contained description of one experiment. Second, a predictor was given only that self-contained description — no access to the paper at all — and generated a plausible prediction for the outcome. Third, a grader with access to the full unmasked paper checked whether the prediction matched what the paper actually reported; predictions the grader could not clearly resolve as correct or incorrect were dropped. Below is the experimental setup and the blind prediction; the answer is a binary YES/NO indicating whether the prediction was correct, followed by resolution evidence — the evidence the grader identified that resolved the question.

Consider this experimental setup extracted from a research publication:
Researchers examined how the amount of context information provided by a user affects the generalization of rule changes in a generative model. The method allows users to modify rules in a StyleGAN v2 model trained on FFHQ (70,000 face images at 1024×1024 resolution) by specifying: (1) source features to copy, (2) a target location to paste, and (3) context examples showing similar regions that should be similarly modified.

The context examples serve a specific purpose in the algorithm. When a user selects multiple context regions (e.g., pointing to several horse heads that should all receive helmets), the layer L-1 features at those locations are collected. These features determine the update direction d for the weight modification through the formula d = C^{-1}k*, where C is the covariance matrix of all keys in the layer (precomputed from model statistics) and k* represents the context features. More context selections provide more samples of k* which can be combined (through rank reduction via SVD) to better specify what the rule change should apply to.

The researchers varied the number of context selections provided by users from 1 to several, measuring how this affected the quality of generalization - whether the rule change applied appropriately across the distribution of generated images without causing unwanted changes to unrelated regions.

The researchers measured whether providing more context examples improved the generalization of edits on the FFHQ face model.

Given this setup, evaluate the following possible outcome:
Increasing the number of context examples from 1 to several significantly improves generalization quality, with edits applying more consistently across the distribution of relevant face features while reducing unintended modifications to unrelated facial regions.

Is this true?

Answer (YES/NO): YES